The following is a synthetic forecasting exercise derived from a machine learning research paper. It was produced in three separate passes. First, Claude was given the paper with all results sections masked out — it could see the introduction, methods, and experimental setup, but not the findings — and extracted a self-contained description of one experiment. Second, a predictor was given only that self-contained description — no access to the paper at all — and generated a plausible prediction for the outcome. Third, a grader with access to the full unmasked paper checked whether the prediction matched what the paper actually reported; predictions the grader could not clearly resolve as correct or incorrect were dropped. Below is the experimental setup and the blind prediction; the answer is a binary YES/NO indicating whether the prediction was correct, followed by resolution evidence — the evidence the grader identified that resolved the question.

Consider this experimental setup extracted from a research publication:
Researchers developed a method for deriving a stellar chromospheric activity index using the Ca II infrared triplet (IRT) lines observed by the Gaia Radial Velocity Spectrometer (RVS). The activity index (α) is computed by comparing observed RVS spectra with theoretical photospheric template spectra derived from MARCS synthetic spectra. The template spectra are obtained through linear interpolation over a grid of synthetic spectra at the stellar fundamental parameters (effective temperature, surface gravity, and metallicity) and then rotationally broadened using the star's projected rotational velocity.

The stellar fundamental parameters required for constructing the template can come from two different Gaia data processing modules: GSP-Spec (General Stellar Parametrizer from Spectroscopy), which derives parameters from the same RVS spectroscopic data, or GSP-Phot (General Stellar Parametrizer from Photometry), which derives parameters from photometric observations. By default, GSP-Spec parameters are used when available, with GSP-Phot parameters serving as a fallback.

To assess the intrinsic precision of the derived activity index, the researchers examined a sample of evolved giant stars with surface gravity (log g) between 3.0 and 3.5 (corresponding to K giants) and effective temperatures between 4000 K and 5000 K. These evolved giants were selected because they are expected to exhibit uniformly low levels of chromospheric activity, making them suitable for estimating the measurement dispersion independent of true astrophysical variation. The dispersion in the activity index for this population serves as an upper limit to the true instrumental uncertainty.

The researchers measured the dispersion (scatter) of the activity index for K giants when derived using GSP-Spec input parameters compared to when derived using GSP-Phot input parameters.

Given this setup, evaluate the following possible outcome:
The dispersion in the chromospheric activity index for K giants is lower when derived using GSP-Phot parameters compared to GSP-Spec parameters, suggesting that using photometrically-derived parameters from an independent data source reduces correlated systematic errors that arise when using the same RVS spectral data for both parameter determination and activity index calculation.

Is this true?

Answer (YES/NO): YES